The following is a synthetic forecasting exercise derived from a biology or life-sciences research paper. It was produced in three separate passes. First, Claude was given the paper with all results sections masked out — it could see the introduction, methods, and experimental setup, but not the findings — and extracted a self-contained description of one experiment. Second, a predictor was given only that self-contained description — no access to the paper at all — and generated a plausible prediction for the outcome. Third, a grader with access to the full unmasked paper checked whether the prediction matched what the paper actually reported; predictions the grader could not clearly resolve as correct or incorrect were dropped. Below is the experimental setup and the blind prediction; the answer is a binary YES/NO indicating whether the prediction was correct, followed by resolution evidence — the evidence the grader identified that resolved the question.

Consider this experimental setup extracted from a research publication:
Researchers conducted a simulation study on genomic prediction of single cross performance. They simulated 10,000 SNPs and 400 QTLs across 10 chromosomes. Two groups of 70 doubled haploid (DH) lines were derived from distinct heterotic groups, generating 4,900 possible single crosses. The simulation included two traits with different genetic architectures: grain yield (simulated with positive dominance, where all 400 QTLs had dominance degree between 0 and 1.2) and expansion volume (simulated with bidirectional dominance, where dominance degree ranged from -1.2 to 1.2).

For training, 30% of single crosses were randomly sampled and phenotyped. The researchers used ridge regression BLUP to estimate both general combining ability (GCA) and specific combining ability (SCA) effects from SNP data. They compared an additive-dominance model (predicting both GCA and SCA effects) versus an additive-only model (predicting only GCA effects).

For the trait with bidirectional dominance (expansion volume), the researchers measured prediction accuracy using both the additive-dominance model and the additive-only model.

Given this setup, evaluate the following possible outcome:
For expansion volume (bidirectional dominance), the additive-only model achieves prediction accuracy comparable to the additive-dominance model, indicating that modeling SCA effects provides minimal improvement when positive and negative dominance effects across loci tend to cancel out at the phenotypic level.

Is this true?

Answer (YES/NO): YES